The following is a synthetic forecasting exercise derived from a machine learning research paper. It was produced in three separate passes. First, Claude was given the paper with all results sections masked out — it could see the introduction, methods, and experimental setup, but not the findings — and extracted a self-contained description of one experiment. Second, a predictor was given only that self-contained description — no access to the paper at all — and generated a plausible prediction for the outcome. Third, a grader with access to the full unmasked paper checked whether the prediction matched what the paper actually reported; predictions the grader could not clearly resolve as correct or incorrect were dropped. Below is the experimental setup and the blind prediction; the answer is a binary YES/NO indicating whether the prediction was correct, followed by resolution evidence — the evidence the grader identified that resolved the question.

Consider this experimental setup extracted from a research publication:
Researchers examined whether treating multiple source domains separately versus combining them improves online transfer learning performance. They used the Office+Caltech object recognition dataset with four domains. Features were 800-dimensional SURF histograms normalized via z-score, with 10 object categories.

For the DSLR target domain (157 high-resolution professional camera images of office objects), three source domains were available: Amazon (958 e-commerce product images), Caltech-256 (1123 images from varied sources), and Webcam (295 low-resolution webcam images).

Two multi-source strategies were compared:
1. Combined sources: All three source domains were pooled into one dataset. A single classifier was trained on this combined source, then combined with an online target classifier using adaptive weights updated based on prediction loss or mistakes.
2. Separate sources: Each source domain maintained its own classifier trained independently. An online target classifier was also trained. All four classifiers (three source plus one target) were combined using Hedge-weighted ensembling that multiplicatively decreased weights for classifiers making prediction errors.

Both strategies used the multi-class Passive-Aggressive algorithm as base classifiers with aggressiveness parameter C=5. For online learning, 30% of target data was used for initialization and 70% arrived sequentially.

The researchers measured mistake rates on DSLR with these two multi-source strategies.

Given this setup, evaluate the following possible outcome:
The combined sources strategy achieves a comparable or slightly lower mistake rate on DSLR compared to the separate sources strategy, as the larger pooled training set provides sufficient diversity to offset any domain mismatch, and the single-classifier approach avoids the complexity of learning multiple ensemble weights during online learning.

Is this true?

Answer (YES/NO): NO